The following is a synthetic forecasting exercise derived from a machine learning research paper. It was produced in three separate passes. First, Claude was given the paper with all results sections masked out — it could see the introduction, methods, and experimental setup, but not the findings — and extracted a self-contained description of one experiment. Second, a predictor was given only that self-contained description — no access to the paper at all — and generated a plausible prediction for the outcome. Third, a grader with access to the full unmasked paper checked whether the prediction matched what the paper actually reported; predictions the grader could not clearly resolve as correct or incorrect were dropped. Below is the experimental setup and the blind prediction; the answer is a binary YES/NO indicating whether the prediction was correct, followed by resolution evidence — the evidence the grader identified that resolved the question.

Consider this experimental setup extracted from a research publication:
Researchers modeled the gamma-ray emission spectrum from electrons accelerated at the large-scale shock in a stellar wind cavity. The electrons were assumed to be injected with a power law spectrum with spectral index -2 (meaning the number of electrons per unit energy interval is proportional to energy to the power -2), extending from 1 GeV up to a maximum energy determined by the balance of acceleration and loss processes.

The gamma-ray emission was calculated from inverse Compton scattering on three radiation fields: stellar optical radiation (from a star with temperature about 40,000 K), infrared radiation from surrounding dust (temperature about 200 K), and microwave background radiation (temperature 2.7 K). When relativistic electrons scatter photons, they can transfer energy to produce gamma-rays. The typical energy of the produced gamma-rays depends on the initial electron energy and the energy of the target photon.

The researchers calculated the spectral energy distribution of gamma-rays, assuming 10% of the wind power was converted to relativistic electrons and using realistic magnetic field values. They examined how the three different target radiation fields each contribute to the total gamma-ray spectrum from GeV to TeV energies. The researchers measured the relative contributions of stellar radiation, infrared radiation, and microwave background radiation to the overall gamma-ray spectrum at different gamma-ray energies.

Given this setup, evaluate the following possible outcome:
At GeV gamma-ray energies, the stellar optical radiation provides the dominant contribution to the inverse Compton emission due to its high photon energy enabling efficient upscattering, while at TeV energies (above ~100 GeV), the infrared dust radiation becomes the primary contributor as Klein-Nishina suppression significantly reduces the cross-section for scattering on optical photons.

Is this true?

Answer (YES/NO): NO